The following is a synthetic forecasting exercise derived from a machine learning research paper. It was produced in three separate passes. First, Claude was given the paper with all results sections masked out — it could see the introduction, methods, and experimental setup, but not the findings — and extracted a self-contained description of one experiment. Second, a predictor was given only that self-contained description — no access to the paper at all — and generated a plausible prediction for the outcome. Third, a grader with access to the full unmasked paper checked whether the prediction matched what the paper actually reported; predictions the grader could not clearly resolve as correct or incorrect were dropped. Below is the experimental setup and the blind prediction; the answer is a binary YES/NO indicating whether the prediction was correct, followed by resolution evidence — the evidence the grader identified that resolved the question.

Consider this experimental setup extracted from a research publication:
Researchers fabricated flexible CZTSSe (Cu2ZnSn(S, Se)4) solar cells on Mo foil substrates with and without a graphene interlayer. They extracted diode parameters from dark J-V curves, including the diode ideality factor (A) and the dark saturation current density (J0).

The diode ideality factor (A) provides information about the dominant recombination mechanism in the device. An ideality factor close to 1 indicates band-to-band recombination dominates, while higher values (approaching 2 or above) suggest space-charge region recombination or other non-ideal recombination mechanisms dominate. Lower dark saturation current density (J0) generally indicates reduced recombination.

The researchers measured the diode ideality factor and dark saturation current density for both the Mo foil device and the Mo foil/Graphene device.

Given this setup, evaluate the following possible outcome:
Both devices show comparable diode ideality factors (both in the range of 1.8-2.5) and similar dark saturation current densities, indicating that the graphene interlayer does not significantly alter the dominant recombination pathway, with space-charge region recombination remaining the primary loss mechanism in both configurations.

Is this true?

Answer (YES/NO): NO